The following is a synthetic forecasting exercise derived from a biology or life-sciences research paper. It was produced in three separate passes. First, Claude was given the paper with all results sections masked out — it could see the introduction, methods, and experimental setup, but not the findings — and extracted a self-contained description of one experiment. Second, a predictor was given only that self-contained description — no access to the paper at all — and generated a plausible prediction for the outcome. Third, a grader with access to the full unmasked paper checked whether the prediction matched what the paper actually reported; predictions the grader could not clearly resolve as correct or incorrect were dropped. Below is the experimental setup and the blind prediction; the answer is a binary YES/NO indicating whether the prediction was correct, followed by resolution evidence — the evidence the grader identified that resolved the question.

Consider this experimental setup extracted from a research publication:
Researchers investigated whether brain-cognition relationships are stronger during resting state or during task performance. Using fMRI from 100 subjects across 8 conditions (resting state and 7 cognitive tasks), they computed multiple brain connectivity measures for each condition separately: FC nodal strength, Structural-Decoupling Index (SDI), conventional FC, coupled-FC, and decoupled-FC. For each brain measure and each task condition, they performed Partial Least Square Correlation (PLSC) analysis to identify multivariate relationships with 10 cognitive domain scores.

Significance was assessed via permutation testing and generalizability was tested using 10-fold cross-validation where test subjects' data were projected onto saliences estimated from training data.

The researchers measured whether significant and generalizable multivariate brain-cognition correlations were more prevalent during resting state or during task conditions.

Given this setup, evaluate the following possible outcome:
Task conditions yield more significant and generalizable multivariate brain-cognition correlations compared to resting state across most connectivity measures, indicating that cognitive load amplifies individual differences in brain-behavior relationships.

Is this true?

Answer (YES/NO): NO